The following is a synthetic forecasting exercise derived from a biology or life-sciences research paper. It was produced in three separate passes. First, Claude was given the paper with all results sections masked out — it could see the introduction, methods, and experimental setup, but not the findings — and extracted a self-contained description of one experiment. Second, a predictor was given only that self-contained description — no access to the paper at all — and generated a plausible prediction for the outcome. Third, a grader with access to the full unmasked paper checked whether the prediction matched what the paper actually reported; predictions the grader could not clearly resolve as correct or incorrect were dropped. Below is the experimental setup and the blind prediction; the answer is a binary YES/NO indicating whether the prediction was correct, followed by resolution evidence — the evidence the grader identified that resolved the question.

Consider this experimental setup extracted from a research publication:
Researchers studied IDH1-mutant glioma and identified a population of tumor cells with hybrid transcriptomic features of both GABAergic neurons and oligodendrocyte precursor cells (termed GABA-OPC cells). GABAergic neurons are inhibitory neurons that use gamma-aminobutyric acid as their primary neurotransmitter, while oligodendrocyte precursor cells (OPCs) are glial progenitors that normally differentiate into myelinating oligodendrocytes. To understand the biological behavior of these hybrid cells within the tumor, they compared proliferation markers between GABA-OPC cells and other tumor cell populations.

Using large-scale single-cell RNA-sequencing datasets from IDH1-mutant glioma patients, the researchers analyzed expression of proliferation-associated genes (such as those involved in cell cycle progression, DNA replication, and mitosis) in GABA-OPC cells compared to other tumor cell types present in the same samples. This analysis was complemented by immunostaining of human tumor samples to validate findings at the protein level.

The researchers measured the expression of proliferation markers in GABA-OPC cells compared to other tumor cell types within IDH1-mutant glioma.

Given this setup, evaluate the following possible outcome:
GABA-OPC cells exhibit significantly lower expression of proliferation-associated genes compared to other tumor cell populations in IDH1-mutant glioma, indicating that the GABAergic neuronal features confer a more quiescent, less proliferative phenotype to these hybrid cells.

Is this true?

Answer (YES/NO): YES